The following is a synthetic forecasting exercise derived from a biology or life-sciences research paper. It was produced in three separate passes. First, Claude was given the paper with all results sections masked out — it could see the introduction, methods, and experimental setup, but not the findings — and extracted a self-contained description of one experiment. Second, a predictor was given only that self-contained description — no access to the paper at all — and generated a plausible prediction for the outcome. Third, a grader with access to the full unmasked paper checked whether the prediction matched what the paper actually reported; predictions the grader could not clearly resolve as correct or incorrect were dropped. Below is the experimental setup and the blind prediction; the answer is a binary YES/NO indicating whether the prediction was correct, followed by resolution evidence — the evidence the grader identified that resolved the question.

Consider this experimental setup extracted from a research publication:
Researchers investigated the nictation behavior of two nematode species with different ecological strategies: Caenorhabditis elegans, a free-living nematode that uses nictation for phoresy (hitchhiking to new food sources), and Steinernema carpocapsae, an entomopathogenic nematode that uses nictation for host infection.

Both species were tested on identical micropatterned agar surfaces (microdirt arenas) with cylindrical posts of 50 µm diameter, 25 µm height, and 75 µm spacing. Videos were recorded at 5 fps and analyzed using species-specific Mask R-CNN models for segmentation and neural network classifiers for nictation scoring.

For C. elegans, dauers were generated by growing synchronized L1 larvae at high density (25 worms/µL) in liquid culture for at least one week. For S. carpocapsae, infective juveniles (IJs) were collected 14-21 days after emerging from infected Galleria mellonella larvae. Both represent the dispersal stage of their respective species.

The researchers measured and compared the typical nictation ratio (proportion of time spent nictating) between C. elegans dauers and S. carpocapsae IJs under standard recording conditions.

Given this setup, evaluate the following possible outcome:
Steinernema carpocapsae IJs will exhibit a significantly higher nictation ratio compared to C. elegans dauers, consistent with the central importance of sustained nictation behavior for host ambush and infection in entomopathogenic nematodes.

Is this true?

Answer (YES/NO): NO